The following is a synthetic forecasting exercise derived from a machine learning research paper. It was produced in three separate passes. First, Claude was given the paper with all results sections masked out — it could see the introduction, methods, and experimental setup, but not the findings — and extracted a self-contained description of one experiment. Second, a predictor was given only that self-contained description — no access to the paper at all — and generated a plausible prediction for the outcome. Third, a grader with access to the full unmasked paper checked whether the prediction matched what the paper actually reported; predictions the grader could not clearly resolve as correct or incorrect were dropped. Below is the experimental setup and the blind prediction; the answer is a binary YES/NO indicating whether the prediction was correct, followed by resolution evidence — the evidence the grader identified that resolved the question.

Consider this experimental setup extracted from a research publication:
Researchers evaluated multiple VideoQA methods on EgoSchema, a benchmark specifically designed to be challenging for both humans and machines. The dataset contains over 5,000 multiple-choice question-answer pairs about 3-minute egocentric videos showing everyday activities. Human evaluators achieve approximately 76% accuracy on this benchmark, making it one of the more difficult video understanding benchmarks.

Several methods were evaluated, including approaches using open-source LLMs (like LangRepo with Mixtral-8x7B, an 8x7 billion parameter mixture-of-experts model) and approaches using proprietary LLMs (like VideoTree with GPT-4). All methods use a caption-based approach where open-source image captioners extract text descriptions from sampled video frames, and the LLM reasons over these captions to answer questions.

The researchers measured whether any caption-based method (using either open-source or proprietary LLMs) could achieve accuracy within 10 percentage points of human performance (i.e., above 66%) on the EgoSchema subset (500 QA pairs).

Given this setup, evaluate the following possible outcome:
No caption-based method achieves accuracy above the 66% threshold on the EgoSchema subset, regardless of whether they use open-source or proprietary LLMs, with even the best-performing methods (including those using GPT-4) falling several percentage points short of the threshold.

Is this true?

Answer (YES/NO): NO